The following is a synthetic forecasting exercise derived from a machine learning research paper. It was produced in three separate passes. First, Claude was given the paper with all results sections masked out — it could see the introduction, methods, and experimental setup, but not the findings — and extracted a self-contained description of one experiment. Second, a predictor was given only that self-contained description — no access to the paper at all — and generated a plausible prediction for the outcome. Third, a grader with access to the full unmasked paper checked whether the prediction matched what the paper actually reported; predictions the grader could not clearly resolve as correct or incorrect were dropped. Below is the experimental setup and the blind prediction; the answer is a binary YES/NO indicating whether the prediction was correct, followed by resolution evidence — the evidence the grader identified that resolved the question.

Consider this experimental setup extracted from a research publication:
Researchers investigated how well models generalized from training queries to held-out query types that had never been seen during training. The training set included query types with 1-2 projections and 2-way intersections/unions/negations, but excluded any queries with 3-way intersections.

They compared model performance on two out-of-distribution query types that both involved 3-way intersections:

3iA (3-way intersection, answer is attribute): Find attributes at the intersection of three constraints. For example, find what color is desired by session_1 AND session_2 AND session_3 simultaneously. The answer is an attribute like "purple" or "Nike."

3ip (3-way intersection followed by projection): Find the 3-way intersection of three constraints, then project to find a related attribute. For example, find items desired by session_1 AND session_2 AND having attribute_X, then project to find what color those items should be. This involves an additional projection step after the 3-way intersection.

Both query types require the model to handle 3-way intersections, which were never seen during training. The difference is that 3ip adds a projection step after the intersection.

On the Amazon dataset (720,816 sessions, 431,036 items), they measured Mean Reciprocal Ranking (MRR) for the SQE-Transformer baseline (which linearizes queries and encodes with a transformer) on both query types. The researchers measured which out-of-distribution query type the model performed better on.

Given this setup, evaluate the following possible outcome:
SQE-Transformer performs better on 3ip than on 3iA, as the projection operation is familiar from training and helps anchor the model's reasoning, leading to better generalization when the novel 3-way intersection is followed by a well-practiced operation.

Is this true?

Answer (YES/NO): NO